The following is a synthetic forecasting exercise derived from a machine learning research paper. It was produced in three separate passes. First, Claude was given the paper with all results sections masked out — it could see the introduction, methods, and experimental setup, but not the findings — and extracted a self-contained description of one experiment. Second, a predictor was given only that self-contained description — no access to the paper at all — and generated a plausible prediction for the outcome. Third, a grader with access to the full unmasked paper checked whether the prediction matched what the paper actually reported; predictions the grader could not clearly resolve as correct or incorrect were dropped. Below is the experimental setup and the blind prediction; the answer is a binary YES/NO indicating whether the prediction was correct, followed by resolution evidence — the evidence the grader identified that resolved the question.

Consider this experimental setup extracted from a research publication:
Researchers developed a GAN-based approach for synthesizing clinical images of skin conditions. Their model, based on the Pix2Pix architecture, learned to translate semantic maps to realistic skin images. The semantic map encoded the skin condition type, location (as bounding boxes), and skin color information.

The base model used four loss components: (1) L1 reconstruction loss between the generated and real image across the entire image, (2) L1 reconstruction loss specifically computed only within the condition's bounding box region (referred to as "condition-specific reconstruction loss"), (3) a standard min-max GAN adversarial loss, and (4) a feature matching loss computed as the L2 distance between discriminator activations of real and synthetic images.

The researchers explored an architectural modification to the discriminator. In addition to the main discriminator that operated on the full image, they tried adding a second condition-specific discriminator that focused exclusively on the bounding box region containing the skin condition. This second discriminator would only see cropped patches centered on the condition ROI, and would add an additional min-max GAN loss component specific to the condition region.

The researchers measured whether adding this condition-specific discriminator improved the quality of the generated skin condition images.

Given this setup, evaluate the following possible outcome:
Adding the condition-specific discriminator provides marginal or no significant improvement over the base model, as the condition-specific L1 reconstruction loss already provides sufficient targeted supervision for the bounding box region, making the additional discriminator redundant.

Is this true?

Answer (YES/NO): YES